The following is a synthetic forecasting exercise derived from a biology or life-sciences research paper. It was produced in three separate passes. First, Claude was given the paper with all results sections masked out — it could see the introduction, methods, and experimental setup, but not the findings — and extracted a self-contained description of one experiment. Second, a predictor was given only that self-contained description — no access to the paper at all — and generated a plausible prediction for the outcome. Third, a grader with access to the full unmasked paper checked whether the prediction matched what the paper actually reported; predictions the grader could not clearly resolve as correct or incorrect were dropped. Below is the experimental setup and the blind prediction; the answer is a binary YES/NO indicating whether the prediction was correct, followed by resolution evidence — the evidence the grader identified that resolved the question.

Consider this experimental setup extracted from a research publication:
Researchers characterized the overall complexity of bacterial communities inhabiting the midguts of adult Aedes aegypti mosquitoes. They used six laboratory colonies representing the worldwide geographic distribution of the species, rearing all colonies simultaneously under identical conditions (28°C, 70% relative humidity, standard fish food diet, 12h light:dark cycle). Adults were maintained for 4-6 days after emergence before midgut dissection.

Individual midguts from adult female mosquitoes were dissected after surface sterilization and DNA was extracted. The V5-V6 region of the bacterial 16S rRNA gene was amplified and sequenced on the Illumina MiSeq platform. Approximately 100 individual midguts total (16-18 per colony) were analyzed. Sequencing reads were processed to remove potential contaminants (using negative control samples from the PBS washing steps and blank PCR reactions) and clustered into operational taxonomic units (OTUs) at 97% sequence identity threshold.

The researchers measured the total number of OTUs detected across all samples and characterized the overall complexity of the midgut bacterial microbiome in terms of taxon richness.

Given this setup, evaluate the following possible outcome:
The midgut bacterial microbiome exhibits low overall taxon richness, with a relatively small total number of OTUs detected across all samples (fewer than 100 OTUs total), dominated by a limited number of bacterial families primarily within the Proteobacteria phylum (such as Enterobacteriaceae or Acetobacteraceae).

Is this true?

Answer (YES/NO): NO